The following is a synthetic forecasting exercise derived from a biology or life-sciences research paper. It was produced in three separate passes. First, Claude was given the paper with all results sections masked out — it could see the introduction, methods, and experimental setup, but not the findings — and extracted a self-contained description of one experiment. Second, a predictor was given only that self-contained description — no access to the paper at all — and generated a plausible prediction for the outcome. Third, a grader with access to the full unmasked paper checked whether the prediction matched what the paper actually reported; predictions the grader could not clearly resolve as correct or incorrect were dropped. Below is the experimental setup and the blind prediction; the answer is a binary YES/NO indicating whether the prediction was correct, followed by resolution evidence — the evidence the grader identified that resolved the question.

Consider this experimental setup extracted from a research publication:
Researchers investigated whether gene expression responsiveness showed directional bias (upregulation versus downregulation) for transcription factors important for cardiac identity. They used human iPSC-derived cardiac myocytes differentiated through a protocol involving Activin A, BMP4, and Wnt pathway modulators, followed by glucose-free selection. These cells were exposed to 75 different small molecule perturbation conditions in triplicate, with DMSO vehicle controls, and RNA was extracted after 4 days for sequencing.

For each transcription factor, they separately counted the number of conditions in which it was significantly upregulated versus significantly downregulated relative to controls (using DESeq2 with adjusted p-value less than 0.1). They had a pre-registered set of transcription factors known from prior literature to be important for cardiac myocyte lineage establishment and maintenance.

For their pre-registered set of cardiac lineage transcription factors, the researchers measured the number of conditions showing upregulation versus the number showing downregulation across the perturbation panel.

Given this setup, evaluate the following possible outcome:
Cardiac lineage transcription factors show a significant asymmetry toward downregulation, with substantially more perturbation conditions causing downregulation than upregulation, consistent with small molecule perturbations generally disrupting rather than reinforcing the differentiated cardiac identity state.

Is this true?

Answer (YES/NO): NO